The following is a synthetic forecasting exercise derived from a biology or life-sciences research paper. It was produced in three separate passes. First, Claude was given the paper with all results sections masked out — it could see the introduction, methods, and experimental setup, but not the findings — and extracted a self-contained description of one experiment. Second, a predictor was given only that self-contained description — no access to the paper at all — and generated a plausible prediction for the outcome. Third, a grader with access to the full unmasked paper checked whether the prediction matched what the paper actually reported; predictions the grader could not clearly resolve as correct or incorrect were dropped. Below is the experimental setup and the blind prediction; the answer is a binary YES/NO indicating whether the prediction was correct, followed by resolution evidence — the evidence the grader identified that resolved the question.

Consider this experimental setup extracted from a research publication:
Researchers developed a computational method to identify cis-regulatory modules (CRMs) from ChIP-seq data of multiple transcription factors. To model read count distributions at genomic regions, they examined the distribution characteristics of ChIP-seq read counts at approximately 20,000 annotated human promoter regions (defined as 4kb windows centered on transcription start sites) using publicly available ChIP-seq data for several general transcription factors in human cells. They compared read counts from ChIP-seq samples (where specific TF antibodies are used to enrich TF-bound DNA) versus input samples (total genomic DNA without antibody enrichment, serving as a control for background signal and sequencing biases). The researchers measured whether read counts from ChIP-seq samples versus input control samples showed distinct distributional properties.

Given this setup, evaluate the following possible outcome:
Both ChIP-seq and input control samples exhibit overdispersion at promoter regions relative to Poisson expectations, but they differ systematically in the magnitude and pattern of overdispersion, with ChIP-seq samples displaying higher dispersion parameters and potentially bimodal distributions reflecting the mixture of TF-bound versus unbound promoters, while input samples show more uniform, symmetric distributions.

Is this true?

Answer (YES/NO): NO